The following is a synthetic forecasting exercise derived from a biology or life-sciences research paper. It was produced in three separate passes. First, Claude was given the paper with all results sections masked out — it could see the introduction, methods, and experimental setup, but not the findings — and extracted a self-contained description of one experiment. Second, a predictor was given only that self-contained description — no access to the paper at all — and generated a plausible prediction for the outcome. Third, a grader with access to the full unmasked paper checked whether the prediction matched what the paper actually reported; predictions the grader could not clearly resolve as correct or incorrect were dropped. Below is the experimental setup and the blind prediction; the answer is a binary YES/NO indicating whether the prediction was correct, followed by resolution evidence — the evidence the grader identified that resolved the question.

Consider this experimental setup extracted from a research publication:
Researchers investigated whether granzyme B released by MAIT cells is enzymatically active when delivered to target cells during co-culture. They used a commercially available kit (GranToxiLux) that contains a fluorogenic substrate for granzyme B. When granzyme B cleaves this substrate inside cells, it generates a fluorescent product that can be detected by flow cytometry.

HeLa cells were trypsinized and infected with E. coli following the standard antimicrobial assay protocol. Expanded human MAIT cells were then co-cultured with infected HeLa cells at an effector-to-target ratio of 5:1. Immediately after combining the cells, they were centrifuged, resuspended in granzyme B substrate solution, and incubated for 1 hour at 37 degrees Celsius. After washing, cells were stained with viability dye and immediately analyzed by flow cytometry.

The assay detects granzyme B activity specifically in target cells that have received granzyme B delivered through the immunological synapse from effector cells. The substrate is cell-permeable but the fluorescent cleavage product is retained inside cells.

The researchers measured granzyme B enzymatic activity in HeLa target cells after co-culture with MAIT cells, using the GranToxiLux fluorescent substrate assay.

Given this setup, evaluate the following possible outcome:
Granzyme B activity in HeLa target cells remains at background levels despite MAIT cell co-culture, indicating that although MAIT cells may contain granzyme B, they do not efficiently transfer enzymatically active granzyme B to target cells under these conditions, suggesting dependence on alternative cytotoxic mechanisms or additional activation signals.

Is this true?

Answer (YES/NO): NO